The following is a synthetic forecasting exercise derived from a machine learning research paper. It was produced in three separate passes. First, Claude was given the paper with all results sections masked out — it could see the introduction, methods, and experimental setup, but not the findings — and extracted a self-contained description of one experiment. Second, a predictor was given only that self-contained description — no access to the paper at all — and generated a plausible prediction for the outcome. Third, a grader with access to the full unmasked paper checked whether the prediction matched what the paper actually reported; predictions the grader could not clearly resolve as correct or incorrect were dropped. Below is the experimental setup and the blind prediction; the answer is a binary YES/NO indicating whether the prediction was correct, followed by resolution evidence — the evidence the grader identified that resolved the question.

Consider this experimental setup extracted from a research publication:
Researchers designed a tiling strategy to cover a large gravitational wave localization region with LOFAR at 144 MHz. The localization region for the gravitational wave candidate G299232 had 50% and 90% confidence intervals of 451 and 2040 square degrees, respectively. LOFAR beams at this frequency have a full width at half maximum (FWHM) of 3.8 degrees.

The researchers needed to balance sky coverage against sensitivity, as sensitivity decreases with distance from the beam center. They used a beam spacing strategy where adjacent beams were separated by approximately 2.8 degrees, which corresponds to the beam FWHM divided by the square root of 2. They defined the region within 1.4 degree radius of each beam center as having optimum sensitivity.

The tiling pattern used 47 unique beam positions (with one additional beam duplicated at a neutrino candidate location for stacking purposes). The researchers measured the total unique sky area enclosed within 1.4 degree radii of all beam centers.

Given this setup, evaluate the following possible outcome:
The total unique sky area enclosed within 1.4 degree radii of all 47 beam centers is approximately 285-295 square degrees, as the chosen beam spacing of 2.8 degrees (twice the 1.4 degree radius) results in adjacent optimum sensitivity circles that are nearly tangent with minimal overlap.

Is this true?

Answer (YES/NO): YES